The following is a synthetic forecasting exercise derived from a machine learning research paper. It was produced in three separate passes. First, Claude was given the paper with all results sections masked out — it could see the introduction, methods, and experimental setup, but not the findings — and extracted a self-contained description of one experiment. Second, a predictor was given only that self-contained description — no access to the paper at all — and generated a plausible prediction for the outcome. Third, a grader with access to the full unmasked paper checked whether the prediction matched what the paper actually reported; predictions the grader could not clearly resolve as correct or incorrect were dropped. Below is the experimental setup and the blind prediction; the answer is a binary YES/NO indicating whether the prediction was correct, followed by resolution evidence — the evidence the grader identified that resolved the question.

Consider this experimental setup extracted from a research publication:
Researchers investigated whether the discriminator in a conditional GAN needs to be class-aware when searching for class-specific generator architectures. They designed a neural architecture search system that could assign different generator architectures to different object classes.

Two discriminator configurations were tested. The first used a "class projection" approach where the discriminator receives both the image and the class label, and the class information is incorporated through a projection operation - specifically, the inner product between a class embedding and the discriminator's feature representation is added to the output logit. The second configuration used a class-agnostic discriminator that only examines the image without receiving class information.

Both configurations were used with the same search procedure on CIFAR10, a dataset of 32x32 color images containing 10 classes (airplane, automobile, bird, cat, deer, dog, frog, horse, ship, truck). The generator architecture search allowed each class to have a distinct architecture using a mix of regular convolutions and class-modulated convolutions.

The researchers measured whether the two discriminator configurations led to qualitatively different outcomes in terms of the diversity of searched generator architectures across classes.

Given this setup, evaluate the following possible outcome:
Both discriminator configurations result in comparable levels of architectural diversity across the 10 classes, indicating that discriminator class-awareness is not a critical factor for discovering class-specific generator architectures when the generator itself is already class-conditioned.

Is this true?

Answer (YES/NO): NO